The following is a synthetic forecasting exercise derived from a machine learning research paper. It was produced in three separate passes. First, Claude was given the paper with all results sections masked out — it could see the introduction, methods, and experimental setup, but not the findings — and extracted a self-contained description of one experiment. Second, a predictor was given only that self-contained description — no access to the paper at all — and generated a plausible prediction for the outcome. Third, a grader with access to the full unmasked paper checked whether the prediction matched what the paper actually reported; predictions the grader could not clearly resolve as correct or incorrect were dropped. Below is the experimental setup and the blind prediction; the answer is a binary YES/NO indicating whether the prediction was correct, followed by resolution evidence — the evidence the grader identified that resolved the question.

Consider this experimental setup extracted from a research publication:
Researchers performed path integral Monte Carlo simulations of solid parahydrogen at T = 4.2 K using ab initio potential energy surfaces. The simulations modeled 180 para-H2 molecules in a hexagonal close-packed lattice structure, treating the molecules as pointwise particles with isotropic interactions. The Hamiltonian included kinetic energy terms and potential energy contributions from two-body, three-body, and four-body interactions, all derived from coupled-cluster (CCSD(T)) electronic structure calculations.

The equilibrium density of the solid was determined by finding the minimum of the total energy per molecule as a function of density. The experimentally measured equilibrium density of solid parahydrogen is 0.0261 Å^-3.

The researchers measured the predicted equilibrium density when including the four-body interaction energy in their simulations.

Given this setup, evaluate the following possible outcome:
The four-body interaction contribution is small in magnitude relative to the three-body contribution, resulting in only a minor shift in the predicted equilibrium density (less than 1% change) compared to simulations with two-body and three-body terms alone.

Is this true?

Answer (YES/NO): NO